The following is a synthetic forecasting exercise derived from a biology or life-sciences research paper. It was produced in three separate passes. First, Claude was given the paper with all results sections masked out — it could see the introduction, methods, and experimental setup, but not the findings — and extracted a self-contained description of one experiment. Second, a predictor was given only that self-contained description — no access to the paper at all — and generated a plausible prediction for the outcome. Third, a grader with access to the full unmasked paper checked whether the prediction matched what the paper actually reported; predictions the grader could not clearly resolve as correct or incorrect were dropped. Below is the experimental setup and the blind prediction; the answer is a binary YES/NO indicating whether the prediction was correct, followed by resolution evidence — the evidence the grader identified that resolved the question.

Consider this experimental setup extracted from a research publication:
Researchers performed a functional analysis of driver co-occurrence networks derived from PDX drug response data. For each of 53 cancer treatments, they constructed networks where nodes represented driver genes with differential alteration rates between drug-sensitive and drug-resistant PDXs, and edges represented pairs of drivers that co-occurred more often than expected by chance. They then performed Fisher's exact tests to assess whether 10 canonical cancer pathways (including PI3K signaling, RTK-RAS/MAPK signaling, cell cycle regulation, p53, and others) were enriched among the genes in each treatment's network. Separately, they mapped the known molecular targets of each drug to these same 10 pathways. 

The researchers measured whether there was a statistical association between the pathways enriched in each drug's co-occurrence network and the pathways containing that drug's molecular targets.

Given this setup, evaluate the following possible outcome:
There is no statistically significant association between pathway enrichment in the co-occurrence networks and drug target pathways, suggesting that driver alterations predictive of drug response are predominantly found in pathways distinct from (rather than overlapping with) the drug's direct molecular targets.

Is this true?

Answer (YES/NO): NO